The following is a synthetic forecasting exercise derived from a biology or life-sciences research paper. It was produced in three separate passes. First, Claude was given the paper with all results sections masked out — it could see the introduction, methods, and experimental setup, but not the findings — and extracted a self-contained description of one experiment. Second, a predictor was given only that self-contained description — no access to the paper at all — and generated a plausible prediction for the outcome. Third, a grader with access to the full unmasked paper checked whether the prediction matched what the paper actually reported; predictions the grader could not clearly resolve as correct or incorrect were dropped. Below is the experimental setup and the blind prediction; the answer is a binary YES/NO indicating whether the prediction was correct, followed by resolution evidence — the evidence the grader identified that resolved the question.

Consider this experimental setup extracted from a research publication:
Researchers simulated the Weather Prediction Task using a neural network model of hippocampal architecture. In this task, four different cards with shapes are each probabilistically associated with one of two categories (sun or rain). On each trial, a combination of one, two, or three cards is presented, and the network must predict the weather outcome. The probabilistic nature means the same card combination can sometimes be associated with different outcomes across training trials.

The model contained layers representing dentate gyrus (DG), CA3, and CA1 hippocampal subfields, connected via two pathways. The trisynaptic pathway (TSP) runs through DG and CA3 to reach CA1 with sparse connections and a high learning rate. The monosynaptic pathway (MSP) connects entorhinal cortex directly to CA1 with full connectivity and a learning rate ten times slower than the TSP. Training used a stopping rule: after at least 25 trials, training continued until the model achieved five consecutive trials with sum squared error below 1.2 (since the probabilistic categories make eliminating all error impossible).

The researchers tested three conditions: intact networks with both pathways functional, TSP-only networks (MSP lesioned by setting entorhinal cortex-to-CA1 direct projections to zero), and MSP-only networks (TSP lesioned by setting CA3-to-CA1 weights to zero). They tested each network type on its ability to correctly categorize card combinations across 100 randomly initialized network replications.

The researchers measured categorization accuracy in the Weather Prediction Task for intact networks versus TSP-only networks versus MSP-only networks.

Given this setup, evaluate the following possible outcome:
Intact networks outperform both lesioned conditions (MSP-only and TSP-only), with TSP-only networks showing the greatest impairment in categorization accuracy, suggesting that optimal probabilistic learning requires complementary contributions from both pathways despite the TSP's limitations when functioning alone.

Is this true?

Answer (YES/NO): NO